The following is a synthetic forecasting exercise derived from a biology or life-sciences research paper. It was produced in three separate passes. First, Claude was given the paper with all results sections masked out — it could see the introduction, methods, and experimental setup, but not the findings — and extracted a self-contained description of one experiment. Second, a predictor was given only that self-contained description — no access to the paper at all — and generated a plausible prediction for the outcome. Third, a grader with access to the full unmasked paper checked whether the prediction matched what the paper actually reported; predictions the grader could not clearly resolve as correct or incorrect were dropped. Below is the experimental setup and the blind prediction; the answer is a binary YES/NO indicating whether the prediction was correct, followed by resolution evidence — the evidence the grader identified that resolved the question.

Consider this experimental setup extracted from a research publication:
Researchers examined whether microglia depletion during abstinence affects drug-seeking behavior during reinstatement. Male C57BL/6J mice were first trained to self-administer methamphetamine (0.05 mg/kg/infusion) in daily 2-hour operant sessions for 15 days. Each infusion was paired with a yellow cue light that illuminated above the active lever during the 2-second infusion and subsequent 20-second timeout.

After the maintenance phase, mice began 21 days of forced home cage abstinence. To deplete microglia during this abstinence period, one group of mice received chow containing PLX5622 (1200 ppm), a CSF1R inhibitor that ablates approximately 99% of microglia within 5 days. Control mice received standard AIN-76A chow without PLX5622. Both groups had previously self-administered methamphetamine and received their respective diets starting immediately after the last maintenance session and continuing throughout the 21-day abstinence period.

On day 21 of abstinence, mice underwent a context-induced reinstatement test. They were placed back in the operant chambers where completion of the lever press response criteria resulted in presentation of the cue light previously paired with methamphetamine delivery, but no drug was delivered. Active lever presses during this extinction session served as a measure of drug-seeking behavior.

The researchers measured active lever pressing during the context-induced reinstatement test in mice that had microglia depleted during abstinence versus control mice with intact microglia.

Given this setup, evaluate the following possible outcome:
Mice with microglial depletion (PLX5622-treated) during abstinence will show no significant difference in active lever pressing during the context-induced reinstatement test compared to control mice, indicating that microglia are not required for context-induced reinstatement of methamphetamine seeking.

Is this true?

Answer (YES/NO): YES